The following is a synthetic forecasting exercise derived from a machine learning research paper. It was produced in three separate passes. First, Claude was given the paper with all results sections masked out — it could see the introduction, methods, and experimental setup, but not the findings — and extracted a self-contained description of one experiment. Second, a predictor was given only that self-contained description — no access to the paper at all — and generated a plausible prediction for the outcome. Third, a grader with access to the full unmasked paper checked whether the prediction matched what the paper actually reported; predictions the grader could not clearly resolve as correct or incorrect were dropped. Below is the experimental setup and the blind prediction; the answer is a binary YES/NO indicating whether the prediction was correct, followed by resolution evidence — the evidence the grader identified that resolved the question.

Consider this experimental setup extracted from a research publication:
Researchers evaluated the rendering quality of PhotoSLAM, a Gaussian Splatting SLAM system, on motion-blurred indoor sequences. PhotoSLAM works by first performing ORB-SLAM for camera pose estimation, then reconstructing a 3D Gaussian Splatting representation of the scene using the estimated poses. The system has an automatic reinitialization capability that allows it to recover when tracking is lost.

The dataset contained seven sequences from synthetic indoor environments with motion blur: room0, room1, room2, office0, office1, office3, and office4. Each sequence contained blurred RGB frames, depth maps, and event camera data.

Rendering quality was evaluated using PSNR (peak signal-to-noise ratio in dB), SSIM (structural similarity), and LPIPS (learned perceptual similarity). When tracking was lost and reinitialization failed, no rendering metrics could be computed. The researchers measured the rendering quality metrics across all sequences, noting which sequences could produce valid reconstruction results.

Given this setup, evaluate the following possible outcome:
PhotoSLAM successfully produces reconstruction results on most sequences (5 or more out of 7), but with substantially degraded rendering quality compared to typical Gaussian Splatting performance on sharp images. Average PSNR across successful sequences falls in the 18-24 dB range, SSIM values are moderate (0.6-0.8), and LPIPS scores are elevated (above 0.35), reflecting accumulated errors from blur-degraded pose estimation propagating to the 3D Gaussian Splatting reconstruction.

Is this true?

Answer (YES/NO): NO